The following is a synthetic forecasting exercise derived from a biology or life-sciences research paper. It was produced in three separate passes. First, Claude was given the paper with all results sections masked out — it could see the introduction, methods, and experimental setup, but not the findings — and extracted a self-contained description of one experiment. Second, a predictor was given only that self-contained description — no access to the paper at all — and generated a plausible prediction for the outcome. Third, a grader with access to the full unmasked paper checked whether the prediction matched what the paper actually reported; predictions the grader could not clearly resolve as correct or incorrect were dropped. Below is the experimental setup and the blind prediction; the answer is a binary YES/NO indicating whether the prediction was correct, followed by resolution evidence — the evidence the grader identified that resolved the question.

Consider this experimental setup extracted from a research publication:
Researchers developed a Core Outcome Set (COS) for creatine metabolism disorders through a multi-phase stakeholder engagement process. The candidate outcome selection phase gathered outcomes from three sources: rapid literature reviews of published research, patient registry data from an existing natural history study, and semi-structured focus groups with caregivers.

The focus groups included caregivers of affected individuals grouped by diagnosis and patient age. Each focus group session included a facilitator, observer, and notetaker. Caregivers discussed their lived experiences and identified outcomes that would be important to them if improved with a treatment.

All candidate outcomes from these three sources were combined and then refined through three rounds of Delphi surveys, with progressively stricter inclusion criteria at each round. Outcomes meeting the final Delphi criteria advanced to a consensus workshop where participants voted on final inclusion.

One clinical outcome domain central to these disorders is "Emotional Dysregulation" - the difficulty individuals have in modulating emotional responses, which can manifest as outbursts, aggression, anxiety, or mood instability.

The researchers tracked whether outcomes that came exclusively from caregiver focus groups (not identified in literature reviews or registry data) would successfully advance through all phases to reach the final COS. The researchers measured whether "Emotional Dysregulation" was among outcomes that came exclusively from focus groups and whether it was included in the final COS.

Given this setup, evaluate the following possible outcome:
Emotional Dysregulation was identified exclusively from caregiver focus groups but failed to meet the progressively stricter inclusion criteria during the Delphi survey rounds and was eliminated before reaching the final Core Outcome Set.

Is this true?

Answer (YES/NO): NO